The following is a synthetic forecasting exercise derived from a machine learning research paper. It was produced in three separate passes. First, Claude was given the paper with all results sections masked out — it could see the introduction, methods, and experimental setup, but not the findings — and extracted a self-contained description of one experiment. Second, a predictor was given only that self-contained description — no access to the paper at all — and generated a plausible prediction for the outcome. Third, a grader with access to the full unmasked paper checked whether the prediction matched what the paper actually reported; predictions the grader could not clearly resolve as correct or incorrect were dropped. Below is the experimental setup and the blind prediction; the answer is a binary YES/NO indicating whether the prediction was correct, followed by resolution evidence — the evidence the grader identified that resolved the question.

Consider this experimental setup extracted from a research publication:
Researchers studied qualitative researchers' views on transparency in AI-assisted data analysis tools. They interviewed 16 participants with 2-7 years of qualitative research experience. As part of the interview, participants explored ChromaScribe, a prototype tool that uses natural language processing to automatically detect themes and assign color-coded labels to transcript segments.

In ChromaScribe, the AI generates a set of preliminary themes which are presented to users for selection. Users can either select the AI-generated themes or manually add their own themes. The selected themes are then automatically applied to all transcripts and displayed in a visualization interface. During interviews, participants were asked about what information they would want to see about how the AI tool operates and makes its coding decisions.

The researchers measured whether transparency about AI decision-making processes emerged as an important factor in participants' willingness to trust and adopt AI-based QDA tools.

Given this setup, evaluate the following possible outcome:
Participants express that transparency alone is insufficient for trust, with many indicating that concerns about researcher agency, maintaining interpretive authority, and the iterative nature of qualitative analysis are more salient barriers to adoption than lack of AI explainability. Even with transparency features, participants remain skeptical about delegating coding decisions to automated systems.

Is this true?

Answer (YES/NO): YES